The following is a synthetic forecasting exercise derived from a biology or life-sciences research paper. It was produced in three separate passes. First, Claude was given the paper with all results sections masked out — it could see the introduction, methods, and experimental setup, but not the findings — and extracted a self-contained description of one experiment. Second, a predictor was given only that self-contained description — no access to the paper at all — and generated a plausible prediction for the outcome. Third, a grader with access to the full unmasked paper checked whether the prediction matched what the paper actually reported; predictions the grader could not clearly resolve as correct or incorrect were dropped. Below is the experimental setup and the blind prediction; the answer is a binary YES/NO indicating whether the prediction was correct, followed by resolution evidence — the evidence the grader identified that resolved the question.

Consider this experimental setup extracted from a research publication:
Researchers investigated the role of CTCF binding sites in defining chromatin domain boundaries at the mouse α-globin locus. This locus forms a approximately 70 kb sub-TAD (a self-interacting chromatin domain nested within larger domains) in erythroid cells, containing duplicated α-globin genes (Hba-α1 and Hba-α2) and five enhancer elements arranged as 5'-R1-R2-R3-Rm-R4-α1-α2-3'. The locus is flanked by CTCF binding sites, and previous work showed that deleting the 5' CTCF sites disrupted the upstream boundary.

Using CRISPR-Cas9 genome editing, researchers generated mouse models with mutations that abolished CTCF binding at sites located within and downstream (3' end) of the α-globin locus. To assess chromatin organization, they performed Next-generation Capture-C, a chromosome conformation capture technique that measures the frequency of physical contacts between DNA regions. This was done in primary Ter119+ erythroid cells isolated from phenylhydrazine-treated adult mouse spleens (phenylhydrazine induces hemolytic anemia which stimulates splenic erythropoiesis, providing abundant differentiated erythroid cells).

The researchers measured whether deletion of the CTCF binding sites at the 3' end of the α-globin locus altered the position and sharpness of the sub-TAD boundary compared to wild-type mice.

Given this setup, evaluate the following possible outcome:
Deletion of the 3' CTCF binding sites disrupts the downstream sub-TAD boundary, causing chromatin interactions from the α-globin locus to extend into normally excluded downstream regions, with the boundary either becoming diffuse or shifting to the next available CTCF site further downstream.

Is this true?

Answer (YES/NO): NO